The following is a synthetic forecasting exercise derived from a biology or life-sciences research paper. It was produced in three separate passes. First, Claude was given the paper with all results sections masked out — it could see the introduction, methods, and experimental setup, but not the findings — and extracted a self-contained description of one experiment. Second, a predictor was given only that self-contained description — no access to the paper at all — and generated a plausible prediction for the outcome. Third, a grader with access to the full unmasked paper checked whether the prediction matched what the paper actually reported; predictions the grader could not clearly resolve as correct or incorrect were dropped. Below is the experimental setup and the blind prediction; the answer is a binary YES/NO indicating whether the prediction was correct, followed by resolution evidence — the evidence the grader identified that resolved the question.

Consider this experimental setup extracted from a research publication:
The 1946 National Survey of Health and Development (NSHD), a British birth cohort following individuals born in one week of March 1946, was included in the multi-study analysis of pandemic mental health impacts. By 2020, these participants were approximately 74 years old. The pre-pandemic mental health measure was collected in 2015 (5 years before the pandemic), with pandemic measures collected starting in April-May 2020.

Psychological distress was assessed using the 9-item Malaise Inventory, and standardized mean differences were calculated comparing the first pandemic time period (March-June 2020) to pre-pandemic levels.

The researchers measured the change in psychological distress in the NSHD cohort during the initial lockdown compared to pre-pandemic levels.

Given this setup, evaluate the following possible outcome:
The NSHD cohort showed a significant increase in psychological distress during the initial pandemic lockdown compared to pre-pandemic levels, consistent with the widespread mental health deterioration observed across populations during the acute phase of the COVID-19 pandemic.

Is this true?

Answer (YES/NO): YES